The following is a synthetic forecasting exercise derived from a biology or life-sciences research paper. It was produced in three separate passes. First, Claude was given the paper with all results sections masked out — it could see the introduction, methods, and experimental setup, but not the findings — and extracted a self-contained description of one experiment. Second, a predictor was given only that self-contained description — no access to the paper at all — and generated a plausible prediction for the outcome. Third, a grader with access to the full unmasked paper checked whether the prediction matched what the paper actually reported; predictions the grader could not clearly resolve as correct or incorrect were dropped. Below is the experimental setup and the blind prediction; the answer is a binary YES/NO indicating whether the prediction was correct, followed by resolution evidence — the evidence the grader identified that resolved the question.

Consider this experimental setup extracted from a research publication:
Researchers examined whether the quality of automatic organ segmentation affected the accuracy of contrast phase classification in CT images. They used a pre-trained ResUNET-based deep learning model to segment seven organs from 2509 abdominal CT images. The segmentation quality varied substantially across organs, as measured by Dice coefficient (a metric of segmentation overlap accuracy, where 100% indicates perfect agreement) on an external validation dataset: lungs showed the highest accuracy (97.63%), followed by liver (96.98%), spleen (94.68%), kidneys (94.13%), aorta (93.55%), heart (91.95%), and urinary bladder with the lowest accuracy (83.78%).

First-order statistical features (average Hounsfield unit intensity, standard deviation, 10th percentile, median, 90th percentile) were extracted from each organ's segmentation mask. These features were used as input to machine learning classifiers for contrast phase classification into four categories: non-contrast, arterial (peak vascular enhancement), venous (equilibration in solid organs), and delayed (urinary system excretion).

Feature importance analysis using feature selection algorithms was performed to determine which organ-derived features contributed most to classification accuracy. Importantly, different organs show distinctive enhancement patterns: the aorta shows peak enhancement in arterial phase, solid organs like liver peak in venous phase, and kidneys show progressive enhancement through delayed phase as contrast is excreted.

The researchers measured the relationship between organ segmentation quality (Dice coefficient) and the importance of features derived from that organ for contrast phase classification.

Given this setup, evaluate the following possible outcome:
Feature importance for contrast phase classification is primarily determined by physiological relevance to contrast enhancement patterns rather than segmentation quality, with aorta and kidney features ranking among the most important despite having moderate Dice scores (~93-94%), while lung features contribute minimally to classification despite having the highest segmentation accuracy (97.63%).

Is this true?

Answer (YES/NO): NO